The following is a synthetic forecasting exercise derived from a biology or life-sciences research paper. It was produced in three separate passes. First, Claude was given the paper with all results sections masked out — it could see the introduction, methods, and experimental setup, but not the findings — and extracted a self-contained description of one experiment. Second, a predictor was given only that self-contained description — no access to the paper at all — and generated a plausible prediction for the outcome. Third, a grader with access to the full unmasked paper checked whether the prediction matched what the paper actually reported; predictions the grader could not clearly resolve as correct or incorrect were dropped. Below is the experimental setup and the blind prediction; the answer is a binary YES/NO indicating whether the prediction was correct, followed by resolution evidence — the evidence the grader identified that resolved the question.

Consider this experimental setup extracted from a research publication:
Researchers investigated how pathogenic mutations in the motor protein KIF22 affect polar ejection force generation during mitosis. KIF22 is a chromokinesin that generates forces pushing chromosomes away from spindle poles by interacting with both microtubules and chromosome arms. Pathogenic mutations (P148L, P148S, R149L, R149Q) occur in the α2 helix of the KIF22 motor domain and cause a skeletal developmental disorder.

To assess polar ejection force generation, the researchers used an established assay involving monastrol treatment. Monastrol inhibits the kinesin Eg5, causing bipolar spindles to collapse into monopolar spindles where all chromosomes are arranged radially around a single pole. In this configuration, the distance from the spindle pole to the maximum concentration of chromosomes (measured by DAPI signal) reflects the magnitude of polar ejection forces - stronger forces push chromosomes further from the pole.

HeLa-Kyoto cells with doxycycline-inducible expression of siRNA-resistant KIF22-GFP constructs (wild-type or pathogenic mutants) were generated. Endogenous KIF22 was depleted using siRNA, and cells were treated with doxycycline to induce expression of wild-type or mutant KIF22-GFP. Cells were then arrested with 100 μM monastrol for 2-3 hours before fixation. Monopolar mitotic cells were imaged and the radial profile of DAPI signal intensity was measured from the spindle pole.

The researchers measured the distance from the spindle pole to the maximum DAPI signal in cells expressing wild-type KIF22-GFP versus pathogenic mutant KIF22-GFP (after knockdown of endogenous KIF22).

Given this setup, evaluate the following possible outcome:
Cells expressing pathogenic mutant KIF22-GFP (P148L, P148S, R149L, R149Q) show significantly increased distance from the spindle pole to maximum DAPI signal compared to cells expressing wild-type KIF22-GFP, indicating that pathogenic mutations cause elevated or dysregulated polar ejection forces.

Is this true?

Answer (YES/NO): NO